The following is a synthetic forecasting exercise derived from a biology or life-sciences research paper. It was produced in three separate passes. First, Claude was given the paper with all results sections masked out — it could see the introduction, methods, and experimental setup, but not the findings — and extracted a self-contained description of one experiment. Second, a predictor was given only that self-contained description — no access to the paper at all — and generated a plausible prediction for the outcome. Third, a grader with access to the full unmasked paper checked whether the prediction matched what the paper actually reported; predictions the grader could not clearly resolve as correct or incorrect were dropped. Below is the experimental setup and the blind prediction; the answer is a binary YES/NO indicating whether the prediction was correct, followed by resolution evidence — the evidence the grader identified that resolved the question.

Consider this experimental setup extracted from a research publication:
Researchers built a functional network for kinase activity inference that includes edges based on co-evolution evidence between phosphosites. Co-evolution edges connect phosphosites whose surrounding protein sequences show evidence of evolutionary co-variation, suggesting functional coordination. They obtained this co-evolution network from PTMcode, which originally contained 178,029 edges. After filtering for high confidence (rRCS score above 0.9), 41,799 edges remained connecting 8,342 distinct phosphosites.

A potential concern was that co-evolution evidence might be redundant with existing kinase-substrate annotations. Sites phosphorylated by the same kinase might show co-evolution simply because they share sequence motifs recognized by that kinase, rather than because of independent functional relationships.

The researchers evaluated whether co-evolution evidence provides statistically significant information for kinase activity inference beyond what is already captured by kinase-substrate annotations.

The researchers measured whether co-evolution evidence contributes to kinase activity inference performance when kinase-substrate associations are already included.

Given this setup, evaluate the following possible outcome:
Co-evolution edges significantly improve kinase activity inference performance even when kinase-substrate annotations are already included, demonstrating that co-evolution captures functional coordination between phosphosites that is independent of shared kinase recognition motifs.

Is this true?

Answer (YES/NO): NO